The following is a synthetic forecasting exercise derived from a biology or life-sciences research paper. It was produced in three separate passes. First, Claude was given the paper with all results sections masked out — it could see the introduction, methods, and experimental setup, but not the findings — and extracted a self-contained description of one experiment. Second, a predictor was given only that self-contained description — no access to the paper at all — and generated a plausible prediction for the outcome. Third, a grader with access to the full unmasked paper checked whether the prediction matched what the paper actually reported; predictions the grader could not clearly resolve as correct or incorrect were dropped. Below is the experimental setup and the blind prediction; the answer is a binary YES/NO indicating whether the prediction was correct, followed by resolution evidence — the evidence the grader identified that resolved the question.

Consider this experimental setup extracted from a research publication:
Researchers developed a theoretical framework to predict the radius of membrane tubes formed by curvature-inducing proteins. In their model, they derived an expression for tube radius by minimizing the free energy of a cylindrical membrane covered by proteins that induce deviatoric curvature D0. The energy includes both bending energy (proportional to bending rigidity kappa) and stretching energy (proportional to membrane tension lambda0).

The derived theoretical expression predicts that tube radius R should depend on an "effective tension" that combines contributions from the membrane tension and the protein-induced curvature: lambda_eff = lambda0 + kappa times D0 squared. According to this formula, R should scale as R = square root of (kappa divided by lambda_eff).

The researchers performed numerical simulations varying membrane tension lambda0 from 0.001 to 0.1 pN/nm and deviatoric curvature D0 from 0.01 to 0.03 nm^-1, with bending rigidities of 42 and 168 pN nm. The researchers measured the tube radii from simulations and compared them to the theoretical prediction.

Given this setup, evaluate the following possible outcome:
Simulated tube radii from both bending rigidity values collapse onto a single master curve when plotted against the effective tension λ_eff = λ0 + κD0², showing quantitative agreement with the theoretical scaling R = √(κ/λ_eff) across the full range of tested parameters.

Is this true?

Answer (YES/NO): NO